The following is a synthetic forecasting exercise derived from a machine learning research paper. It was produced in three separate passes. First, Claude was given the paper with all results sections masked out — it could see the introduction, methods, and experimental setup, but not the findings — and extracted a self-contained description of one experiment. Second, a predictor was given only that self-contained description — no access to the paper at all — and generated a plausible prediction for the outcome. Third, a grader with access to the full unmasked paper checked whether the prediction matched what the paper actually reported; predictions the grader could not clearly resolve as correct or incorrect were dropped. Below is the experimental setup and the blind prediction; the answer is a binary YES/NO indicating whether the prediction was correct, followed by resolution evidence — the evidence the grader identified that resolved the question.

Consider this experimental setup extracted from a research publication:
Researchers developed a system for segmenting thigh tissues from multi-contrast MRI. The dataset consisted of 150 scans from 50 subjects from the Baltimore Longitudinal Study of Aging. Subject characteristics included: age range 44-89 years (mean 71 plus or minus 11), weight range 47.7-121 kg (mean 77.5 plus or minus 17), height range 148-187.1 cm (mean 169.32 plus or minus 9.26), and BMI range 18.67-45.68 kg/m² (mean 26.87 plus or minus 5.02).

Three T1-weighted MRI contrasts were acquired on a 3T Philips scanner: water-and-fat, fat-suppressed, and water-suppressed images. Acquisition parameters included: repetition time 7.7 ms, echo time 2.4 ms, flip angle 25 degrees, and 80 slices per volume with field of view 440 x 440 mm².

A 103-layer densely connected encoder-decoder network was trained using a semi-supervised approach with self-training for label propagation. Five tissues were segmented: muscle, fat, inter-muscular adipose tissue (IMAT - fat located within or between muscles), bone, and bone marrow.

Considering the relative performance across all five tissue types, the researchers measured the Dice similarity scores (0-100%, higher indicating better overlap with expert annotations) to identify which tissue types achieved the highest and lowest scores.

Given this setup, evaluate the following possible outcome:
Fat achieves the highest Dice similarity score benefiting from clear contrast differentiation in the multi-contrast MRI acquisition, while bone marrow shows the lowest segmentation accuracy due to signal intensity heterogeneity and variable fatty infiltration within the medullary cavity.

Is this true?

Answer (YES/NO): NO